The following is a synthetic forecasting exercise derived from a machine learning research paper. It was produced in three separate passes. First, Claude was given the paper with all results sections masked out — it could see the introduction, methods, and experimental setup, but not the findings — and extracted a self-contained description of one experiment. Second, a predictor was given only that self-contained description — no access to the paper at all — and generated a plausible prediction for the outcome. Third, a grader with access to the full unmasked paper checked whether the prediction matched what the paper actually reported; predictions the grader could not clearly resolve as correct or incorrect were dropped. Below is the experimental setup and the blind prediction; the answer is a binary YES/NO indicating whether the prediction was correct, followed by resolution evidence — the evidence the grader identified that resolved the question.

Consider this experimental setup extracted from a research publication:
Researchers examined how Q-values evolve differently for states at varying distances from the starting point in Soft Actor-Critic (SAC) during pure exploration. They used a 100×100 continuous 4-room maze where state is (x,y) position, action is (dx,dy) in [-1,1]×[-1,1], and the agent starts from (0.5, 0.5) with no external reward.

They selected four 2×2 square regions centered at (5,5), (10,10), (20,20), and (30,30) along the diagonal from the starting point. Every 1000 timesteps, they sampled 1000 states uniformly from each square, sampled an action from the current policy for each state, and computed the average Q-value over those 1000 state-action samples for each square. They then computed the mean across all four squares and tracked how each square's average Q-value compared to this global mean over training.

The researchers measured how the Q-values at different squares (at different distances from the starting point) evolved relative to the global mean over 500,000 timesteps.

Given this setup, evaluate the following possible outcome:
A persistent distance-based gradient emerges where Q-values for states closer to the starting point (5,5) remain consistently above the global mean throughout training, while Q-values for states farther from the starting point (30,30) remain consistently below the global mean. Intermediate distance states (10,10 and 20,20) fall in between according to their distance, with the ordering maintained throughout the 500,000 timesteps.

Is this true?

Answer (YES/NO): NO